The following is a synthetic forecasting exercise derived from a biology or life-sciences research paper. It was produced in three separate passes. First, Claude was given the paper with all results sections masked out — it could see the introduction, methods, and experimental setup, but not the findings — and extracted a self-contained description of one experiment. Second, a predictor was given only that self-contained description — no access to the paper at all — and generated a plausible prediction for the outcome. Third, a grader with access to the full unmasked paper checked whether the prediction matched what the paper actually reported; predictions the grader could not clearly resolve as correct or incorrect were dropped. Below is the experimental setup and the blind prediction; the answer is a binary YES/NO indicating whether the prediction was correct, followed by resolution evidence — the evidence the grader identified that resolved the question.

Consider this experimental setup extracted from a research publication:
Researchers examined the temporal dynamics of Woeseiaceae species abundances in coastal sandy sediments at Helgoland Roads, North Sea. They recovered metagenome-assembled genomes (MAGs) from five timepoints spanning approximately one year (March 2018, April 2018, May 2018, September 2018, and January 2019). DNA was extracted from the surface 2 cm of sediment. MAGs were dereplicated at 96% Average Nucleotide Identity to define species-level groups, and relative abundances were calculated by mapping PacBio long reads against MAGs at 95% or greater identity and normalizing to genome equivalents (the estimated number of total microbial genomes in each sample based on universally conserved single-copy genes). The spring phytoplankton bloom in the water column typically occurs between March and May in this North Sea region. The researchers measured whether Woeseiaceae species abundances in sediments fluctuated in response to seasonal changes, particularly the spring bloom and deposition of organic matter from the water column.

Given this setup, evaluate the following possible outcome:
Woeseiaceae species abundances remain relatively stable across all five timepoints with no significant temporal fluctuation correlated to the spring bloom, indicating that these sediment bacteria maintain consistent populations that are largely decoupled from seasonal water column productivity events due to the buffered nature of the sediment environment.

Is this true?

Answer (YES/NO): YES